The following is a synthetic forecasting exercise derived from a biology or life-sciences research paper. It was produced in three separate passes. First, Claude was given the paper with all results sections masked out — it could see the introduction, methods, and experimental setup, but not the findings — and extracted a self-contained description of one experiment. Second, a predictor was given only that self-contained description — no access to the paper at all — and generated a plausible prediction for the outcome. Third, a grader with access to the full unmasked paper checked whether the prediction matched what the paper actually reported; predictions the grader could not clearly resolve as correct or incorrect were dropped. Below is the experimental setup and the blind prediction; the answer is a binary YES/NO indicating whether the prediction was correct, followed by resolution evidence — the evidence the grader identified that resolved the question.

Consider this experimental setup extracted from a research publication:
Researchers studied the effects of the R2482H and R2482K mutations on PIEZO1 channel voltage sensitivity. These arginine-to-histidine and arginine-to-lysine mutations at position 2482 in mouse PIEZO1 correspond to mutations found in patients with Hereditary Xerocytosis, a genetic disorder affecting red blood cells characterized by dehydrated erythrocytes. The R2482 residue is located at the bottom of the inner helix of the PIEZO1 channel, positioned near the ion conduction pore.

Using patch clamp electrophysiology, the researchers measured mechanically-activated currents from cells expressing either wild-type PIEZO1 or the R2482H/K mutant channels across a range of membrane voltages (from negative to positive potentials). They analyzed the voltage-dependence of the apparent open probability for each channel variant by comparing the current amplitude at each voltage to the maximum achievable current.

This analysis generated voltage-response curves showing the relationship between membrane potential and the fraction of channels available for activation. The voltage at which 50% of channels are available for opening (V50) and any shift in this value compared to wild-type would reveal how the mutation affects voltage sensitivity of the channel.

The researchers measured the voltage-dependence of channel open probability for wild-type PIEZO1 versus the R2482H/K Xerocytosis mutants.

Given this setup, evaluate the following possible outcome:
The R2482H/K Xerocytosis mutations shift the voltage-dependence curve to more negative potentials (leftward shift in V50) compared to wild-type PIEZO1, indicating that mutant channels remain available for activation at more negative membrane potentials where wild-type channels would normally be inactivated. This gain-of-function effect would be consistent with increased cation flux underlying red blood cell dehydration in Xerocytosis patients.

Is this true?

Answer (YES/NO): YES